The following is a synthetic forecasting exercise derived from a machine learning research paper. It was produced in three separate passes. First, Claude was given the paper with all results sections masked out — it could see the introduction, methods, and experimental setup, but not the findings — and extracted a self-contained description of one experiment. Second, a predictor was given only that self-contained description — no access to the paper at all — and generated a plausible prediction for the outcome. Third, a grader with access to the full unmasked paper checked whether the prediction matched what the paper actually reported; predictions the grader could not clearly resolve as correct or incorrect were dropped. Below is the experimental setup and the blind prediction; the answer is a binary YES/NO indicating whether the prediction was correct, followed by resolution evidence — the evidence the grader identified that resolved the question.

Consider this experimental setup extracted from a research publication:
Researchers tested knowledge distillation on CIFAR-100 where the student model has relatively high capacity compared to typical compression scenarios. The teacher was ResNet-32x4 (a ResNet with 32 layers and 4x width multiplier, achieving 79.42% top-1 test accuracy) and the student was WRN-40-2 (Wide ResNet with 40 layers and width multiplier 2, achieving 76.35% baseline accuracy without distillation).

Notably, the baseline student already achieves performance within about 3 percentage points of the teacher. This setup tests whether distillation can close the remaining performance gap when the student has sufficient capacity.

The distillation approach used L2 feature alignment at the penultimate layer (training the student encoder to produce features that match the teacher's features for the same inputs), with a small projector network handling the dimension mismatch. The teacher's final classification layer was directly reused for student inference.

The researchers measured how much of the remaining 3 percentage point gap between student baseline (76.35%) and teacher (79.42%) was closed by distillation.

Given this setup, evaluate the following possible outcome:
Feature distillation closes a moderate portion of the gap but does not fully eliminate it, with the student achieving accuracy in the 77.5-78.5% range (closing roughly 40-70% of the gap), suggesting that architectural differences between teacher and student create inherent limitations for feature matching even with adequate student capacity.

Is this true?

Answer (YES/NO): NO